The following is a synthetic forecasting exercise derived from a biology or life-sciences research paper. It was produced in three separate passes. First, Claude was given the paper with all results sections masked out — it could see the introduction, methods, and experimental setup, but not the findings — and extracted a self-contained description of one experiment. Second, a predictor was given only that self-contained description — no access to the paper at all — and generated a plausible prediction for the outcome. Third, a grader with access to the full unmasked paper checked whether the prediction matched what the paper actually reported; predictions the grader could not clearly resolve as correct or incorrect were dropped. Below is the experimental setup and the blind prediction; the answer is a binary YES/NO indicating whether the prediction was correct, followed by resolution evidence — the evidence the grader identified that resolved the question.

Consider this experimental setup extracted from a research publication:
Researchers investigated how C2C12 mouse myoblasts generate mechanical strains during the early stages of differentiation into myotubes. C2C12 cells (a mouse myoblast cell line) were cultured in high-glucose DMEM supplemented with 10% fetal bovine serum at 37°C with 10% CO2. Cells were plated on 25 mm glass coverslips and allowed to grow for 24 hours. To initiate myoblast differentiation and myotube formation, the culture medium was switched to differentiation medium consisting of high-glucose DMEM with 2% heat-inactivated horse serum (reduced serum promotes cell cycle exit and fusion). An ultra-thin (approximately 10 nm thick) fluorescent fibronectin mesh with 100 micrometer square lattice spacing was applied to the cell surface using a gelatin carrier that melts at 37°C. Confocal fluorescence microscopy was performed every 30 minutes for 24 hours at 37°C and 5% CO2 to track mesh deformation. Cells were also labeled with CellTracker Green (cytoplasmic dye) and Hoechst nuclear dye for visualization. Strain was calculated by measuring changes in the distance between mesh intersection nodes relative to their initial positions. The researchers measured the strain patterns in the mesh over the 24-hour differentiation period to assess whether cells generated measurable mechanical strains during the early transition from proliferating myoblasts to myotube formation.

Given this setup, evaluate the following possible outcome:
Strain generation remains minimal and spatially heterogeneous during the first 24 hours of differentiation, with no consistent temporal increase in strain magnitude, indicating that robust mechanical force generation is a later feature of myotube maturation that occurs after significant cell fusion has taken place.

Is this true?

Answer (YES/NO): NO